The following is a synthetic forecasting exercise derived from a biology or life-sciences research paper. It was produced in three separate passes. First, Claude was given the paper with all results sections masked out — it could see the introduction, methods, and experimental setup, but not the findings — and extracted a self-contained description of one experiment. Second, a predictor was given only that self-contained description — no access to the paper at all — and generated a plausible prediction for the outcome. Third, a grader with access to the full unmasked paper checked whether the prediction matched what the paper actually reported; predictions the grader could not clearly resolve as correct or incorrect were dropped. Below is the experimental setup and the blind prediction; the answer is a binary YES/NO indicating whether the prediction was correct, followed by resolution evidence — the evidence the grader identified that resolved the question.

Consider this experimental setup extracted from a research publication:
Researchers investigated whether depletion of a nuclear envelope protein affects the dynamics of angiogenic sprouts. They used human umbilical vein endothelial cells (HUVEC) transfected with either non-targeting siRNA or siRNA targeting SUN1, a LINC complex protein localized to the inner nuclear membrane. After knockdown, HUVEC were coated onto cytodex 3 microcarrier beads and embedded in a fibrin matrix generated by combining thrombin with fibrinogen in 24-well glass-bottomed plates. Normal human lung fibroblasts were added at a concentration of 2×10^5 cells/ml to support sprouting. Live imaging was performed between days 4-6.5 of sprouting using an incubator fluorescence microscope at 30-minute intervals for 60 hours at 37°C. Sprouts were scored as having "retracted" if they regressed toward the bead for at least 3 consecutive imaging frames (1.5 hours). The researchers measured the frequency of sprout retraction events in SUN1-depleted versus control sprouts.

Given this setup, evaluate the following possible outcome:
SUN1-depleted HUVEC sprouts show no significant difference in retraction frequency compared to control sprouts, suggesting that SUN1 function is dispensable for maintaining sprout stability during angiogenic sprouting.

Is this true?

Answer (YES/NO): NO